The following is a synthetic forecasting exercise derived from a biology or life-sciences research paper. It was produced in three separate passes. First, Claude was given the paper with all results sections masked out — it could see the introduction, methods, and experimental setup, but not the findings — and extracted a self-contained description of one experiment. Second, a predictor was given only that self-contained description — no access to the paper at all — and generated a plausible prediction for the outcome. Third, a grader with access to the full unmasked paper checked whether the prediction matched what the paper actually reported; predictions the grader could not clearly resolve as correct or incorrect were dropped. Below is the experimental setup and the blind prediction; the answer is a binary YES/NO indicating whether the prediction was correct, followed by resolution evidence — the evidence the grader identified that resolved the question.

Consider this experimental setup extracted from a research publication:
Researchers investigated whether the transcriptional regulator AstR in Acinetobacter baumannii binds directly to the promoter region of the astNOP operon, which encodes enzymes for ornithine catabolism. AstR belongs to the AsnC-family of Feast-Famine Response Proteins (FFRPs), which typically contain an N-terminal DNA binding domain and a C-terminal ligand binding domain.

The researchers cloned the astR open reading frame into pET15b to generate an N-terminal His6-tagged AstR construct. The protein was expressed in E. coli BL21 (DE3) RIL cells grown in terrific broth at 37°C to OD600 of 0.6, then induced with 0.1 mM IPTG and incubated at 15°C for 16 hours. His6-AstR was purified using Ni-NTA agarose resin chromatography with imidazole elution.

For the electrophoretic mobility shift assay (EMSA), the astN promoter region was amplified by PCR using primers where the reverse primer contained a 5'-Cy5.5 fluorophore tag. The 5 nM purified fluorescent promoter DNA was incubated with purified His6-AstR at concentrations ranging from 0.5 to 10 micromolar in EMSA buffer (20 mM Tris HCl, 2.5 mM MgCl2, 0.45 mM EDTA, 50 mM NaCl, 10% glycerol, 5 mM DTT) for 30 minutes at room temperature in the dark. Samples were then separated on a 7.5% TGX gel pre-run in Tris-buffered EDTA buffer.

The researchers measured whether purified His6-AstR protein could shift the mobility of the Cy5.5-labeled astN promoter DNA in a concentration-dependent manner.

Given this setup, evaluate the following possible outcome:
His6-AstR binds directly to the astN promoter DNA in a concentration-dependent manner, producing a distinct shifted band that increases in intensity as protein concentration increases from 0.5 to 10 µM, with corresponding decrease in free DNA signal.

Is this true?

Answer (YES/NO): YES